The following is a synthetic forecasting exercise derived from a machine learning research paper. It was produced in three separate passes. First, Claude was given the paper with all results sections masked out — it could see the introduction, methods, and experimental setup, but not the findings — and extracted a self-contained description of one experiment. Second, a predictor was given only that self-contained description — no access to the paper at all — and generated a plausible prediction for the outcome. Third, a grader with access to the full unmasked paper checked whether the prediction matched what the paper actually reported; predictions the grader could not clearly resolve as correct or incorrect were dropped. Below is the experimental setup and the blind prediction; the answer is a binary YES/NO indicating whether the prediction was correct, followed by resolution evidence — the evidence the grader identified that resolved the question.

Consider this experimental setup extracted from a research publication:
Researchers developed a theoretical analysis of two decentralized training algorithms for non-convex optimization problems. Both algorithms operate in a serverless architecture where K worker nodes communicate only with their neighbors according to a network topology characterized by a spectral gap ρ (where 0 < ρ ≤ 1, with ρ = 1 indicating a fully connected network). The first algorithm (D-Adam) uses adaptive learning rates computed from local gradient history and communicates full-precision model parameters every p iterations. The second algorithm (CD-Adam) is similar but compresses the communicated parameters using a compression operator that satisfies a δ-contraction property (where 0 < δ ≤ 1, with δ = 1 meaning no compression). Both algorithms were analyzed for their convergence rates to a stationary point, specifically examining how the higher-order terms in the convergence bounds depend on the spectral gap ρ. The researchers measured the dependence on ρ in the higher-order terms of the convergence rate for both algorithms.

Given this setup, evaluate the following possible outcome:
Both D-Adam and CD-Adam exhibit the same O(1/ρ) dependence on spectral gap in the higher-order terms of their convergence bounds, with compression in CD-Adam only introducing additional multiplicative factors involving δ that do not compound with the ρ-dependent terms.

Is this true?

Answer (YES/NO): NO